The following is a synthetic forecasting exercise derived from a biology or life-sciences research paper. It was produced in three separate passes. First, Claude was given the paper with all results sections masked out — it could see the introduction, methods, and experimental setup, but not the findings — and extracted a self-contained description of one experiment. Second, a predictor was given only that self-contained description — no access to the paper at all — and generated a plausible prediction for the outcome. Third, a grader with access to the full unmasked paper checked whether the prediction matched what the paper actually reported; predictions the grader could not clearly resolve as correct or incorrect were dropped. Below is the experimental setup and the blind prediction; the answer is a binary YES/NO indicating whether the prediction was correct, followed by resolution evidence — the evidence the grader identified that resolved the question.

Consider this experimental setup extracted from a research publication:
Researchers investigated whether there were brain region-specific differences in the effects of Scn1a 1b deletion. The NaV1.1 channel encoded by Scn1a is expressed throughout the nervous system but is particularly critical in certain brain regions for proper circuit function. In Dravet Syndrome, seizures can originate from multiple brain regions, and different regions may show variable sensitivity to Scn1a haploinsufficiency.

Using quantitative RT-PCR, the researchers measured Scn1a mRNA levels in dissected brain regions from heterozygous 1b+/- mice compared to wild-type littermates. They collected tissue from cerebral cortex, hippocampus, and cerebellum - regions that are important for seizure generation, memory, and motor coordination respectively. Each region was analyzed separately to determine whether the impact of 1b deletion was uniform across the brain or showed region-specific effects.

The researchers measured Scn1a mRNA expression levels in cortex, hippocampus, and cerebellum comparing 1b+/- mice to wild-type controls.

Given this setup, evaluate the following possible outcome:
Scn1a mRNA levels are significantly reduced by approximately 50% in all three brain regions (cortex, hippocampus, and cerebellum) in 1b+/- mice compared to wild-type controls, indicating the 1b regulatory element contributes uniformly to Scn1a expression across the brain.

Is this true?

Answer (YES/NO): NO